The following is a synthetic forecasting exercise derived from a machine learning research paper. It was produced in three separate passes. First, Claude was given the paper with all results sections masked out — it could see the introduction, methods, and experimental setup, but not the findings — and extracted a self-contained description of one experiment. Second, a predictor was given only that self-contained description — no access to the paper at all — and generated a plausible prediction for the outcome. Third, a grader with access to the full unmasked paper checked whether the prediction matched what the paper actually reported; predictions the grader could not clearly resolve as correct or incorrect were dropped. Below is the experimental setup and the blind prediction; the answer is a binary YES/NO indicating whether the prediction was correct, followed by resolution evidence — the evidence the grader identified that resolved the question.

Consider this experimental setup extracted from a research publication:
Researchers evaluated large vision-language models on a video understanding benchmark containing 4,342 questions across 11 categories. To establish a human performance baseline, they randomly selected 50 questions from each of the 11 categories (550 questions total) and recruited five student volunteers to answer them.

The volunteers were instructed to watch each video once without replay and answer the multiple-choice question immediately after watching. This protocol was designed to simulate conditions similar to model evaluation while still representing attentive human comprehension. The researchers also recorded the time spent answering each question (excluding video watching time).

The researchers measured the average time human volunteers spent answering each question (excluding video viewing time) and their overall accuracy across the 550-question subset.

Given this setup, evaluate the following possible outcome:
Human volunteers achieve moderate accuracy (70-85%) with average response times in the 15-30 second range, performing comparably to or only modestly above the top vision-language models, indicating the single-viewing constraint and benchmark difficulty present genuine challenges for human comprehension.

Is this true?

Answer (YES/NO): NO